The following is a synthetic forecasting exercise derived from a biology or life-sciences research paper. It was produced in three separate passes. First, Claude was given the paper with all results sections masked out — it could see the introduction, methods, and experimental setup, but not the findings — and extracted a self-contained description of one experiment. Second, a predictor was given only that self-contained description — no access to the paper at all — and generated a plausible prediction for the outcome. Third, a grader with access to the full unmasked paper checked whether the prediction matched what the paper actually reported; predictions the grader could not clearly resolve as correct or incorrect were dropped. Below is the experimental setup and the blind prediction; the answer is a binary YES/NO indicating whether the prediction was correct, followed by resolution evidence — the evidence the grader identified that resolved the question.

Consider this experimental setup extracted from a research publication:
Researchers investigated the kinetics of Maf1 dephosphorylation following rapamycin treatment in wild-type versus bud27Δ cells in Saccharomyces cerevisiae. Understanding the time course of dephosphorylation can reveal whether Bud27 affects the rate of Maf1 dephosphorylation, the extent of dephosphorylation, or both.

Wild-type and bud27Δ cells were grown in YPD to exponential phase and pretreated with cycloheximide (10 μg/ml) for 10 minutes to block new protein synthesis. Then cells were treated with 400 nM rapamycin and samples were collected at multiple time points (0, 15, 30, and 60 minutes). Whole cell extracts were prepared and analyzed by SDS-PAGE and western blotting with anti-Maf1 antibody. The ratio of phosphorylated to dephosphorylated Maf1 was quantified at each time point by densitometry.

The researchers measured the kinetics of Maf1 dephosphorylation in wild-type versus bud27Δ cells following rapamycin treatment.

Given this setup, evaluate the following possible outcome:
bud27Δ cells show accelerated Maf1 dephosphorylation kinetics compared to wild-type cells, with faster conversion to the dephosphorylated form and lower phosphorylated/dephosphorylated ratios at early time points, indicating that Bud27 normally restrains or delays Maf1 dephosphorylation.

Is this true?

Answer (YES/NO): NO